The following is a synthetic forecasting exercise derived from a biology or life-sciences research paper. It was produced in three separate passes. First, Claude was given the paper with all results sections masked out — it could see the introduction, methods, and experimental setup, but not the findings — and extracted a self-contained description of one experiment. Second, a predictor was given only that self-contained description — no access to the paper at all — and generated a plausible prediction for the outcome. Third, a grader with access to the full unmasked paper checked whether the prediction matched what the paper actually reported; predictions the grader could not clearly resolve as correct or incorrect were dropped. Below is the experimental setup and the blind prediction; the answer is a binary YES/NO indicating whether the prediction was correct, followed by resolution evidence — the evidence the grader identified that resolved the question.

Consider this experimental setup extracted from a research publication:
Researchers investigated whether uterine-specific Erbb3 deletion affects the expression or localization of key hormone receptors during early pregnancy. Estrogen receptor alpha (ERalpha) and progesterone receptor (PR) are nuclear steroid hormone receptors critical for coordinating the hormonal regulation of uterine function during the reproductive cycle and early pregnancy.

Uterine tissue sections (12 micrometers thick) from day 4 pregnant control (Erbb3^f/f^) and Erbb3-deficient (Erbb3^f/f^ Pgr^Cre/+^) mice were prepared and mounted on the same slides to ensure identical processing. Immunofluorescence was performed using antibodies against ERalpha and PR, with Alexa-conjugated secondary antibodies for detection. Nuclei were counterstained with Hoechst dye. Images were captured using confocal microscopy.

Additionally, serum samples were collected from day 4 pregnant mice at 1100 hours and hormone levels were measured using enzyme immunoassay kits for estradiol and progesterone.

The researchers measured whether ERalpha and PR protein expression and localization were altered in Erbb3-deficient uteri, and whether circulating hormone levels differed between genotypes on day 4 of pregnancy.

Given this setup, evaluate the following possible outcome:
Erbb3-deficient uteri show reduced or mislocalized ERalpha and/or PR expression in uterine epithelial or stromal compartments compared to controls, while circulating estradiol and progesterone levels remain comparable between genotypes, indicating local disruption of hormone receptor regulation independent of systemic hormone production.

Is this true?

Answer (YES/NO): NO